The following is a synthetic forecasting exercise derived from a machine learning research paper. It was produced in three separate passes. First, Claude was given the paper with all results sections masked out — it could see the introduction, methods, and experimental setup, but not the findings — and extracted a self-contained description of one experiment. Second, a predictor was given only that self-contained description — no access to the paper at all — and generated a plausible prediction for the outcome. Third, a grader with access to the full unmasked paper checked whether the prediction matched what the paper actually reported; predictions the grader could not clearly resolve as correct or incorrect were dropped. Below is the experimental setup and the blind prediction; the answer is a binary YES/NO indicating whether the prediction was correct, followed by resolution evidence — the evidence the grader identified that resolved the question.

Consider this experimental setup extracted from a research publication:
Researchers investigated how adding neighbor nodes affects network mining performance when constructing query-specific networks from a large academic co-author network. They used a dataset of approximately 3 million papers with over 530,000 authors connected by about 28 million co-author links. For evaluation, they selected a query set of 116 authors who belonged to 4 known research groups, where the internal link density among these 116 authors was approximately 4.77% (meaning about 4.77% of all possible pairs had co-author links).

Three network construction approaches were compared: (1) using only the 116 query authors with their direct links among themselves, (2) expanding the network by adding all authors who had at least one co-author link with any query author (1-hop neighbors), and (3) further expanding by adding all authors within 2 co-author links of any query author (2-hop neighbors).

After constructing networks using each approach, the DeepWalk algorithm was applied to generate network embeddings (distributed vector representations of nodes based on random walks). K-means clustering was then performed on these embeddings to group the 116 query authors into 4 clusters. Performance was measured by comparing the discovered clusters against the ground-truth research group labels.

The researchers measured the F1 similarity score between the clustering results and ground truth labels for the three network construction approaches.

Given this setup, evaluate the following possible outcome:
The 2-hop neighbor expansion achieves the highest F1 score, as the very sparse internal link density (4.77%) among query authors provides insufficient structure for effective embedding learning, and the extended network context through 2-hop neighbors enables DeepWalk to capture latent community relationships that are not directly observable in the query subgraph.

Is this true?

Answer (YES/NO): NO